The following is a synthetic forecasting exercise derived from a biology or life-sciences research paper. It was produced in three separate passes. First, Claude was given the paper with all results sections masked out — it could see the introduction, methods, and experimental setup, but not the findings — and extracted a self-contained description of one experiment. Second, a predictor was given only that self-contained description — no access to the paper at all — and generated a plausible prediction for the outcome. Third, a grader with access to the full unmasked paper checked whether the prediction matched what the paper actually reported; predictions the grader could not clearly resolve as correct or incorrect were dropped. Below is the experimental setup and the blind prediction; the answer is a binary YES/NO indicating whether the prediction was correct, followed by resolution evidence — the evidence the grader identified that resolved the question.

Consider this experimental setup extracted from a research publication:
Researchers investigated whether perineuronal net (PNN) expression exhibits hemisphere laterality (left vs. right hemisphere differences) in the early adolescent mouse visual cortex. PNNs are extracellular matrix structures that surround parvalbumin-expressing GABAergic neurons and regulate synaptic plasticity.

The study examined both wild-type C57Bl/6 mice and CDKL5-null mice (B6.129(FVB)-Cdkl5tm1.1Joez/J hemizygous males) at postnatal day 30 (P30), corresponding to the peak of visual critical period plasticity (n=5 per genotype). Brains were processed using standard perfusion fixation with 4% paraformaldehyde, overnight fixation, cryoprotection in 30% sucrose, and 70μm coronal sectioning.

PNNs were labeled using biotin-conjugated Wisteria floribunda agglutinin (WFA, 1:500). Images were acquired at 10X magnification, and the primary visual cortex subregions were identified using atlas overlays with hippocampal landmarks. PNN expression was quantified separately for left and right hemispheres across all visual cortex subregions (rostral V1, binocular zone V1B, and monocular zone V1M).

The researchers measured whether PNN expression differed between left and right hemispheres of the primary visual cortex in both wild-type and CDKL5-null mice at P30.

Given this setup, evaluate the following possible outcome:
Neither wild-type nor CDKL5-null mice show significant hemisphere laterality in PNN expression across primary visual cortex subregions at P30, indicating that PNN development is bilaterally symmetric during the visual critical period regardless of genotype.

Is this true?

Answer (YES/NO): YES